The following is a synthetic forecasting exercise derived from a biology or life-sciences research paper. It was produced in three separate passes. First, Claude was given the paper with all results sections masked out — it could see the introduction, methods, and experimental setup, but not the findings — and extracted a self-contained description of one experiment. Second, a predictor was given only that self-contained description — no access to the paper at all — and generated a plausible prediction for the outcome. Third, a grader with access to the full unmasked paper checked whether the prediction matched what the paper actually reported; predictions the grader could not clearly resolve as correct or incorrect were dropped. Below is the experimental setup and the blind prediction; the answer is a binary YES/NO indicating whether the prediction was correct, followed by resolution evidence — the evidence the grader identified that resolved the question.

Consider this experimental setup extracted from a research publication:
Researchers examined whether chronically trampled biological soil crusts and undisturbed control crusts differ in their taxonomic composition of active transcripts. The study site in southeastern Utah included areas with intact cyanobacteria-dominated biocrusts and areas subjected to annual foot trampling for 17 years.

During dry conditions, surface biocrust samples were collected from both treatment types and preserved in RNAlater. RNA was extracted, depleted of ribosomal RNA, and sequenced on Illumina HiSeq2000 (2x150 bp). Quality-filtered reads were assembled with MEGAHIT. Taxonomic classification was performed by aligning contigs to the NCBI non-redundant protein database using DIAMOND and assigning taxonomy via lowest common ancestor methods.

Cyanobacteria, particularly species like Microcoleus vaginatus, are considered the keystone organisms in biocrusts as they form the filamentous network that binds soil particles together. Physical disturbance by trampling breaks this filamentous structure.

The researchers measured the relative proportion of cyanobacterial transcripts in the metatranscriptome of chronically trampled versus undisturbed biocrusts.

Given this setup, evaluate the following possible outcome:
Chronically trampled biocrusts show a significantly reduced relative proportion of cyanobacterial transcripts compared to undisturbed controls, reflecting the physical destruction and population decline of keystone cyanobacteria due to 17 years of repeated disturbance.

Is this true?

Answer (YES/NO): NO